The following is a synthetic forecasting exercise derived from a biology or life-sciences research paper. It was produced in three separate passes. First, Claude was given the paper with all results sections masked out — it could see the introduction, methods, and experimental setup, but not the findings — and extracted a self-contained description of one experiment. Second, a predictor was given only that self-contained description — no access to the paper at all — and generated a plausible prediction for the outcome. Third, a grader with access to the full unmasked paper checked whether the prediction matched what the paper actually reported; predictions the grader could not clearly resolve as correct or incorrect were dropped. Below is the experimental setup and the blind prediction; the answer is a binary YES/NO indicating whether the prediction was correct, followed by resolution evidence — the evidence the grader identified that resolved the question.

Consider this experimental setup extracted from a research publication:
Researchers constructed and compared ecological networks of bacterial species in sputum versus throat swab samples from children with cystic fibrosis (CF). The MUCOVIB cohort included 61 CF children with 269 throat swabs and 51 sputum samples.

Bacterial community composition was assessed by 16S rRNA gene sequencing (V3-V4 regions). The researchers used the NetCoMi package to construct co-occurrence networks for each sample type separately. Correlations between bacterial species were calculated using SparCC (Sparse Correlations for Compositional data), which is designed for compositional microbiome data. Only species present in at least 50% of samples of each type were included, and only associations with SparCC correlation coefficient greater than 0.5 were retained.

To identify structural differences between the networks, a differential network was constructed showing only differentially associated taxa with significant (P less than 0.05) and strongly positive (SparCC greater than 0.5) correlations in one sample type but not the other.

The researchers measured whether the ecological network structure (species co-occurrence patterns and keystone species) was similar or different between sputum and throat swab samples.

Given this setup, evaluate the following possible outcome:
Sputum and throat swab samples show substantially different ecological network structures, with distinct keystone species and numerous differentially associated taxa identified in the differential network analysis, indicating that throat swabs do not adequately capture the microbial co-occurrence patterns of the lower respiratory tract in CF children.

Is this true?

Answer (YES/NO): NO